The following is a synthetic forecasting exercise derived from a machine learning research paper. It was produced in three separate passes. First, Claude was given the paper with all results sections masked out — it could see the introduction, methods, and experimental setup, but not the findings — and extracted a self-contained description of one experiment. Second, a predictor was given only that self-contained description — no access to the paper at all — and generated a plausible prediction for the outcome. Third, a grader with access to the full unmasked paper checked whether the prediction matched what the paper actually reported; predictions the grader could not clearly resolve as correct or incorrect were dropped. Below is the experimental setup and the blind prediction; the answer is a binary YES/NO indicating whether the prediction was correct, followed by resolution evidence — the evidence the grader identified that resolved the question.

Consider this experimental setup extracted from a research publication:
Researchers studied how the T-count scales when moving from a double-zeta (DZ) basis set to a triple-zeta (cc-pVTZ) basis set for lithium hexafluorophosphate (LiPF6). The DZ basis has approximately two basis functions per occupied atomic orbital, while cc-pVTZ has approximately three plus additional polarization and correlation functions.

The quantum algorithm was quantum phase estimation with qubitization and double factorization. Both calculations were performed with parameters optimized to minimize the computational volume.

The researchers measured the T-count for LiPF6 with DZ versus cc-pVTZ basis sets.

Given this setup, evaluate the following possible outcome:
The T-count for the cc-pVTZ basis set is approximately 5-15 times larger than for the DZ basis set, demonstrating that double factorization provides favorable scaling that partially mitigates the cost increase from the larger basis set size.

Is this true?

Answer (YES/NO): NO